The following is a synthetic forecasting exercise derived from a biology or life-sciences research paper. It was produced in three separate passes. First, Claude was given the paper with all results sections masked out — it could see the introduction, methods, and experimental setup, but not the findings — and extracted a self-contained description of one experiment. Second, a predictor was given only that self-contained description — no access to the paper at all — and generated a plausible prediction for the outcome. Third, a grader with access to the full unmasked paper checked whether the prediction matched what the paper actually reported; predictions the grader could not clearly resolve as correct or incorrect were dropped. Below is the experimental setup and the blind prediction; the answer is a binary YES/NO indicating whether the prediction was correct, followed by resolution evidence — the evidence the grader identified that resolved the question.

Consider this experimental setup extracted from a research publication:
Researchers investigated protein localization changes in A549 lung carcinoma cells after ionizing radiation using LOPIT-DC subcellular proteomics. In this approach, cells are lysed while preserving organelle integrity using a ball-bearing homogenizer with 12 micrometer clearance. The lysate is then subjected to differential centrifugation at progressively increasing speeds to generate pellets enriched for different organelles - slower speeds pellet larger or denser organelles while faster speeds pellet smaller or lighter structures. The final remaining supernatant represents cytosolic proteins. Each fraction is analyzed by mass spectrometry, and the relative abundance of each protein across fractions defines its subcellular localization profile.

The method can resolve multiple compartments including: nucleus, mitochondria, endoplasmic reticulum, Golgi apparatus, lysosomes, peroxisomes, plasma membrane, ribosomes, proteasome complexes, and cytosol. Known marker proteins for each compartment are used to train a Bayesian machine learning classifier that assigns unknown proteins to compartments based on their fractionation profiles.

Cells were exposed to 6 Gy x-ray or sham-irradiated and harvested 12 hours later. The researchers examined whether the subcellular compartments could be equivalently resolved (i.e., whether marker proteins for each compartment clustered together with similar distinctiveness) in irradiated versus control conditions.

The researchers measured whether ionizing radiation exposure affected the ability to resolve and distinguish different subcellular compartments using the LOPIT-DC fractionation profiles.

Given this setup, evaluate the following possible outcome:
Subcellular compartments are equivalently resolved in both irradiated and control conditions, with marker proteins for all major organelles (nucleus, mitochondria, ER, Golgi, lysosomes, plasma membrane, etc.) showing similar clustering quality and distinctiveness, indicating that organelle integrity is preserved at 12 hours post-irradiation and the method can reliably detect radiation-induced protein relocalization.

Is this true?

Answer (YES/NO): YES